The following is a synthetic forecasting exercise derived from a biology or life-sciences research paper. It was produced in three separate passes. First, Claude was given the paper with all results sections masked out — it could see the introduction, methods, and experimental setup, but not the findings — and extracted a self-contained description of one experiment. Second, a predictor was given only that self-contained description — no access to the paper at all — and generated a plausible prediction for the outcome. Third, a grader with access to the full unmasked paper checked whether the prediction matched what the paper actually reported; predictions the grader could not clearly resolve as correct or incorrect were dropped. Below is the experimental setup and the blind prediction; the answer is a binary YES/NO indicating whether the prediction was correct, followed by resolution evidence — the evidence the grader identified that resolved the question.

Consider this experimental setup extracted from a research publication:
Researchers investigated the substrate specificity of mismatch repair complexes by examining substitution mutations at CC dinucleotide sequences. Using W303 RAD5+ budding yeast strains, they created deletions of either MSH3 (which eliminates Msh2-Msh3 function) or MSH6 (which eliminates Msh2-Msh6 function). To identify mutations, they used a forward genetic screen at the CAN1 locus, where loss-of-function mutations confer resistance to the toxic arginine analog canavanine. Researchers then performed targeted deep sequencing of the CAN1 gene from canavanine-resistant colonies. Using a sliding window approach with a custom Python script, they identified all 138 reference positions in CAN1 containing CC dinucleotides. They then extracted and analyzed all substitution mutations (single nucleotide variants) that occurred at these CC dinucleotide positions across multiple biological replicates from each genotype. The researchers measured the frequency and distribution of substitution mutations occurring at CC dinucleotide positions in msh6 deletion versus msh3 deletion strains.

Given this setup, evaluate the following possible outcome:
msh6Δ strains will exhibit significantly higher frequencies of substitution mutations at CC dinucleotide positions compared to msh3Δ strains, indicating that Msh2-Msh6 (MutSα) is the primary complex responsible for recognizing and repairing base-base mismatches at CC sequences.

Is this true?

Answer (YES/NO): YES